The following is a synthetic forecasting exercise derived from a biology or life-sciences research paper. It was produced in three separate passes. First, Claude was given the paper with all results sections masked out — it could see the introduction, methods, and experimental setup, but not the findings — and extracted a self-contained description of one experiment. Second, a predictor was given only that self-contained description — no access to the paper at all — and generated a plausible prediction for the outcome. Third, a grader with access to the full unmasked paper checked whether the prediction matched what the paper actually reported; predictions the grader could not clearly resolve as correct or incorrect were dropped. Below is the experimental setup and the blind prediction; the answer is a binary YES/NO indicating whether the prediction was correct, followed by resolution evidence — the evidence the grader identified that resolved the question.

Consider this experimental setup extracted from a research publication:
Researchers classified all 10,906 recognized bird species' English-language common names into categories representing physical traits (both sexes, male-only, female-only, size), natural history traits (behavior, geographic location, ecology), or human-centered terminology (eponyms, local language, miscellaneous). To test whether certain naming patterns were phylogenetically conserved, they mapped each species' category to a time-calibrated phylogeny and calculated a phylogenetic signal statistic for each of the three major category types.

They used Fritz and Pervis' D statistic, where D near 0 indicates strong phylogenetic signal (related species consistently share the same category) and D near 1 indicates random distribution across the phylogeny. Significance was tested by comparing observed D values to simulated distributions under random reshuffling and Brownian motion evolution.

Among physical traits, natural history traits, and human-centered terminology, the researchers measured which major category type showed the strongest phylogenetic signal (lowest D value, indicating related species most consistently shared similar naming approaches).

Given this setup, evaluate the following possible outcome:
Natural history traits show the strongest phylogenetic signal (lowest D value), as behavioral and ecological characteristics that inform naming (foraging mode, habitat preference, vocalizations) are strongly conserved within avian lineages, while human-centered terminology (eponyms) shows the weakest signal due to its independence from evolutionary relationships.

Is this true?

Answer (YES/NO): NO